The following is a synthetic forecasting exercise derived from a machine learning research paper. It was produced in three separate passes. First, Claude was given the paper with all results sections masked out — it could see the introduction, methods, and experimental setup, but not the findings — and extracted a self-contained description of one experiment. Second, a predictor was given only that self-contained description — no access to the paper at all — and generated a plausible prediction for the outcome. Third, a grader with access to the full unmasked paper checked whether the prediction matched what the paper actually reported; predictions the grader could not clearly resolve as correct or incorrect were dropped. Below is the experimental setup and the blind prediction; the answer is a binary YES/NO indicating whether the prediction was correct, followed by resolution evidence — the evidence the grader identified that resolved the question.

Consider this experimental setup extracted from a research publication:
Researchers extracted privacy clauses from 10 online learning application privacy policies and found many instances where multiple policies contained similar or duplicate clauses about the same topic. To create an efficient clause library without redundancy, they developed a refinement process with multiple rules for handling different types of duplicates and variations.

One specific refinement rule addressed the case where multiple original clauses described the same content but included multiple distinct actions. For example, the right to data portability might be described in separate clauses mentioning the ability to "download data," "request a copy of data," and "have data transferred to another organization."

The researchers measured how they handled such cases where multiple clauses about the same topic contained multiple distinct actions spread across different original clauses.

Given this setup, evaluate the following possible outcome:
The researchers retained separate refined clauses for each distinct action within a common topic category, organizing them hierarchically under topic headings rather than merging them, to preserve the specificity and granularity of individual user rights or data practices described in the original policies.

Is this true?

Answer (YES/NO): NO